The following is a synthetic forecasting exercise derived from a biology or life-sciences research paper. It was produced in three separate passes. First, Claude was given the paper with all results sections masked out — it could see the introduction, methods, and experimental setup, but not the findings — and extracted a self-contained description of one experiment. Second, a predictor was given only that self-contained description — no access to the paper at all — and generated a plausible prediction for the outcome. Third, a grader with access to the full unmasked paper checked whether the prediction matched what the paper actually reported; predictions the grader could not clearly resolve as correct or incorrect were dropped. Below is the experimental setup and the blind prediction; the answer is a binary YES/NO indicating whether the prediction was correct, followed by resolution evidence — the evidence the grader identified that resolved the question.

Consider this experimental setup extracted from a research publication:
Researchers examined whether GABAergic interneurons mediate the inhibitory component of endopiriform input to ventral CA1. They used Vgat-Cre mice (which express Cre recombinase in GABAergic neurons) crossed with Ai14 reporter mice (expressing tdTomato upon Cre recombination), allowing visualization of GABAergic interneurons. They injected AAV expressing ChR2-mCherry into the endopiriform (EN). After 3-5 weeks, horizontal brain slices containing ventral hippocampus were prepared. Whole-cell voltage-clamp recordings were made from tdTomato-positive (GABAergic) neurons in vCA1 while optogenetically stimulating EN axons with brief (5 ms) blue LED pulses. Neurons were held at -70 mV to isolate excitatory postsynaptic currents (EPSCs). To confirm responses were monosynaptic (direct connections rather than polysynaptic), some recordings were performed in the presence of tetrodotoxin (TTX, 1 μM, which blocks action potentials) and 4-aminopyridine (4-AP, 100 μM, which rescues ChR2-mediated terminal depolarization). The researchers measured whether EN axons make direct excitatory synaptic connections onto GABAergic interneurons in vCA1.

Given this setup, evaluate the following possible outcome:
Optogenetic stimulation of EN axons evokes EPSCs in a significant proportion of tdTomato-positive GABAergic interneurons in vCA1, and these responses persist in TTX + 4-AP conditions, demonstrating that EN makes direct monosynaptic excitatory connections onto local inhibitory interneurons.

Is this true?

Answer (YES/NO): YES